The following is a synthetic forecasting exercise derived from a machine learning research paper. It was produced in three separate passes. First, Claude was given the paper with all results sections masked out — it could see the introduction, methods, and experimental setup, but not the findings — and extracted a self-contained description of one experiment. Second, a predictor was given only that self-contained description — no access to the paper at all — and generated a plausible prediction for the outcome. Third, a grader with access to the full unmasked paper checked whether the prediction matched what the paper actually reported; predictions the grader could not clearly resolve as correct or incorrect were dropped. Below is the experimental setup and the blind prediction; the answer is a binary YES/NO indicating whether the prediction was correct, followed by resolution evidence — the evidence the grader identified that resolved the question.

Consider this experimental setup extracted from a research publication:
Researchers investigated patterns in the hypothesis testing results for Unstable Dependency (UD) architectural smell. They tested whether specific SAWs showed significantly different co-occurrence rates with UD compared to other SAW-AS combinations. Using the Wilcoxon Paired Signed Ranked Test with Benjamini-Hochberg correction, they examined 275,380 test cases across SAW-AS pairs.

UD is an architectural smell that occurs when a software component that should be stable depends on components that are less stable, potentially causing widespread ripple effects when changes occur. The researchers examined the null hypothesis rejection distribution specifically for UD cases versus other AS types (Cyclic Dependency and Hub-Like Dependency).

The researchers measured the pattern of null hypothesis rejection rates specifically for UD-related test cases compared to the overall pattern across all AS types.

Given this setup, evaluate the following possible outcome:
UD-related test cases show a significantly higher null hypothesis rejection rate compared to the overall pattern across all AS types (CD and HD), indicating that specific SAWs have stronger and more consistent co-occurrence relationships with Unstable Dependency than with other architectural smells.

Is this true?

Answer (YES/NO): NO